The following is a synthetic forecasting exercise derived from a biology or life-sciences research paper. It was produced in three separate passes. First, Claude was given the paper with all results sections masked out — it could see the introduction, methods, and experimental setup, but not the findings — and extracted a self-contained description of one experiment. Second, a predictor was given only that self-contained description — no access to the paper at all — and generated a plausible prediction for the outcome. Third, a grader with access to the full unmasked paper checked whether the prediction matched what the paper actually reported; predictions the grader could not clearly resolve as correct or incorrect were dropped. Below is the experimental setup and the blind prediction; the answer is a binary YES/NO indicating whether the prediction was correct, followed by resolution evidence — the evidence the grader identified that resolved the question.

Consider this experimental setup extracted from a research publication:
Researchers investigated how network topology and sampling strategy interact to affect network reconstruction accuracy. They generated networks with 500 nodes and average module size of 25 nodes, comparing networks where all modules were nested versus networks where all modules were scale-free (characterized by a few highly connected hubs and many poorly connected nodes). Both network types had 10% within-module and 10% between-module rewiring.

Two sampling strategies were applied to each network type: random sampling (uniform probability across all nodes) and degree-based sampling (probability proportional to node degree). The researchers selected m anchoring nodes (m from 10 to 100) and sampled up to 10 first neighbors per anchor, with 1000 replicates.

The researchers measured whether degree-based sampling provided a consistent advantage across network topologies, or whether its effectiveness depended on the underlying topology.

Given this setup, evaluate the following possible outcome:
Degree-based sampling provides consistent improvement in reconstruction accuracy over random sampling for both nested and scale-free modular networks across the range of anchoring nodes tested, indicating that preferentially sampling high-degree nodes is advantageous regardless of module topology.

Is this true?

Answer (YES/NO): NO